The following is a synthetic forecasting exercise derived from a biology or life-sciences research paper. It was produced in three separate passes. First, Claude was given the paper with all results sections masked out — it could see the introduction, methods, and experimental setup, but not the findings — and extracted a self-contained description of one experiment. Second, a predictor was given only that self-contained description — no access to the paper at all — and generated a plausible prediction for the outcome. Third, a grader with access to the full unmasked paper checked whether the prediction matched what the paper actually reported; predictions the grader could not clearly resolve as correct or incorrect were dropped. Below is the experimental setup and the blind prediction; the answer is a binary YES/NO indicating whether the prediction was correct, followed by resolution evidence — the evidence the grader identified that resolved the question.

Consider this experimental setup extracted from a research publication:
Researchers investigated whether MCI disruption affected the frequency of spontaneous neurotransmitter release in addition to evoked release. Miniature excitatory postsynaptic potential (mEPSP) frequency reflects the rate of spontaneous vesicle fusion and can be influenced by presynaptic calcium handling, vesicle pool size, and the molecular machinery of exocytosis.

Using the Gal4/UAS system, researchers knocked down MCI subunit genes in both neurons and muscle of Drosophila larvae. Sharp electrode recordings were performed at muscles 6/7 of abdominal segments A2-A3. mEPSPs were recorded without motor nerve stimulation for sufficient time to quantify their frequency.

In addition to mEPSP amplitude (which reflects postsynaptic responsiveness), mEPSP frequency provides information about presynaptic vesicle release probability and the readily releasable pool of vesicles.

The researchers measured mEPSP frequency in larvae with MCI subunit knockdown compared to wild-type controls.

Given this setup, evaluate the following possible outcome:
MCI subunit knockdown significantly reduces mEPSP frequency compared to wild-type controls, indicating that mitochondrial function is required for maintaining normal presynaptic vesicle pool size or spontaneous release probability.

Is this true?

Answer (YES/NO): NO